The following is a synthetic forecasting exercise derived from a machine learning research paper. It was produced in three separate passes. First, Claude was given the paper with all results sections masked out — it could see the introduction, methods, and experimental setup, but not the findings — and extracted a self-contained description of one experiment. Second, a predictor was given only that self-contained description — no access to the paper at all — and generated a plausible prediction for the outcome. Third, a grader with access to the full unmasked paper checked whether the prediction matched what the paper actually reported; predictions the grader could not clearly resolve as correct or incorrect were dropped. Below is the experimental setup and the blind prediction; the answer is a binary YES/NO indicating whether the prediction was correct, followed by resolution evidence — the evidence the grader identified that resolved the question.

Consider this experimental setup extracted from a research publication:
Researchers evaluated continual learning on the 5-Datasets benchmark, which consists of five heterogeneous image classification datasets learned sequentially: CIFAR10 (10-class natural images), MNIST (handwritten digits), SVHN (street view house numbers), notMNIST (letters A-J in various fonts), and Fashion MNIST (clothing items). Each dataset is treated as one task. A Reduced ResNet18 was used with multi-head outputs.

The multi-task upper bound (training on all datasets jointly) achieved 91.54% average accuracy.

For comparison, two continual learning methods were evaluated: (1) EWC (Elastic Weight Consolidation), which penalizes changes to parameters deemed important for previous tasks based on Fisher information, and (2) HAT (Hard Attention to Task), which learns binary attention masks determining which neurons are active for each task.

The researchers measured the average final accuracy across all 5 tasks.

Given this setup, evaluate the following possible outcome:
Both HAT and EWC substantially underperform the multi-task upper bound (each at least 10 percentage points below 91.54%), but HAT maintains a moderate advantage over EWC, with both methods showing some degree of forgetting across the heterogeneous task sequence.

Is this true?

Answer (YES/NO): NO